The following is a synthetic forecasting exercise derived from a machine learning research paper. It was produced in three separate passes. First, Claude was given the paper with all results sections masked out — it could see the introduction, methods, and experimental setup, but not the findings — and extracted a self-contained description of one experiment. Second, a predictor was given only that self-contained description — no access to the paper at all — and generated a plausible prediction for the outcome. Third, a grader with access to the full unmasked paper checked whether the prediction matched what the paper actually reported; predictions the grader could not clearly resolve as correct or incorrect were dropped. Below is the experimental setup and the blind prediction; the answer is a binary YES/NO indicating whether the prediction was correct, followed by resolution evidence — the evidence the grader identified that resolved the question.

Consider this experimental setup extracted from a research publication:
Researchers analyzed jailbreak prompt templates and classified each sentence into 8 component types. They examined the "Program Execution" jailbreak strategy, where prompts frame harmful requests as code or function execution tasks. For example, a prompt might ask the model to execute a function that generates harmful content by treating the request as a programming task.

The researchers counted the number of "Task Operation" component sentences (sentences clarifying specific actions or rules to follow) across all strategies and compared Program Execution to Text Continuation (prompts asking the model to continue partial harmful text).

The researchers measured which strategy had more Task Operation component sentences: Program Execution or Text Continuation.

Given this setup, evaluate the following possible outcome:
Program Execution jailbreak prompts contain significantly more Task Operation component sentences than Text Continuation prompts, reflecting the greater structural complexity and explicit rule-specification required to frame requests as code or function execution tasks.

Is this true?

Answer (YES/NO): YES